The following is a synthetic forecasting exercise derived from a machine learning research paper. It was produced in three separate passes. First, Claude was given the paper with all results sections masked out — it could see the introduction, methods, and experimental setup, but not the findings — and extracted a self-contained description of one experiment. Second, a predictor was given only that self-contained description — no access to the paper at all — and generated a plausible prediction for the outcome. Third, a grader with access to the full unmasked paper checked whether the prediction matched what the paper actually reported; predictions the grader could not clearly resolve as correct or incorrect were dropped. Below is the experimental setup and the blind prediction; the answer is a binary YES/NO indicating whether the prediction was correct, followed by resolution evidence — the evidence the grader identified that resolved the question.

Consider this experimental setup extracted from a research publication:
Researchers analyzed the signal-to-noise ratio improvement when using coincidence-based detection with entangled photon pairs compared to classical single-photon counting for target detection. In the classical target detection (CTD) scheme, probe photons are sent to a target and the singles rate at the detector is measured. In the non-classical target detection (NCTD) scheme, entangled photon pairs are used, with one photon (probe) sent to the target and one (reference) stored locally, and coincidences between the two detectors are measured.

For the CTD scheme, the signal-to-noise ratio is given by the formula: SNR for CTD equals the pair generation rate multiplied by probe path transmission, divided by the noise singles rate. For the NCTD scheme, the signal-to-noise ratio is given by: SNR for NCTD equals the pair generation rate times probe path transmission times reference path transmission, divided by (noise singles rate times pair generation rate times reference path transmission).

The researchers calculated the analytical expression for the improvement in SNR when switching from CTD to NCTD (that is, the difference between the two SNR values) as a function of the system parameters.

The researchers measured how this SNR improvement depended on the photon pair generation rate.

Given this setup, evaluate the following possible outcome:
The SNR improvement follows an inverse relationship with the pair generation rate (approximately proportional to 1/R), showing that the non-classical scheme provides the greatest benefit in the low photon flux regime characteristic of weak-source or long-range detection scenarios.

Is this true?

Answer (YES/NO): YES